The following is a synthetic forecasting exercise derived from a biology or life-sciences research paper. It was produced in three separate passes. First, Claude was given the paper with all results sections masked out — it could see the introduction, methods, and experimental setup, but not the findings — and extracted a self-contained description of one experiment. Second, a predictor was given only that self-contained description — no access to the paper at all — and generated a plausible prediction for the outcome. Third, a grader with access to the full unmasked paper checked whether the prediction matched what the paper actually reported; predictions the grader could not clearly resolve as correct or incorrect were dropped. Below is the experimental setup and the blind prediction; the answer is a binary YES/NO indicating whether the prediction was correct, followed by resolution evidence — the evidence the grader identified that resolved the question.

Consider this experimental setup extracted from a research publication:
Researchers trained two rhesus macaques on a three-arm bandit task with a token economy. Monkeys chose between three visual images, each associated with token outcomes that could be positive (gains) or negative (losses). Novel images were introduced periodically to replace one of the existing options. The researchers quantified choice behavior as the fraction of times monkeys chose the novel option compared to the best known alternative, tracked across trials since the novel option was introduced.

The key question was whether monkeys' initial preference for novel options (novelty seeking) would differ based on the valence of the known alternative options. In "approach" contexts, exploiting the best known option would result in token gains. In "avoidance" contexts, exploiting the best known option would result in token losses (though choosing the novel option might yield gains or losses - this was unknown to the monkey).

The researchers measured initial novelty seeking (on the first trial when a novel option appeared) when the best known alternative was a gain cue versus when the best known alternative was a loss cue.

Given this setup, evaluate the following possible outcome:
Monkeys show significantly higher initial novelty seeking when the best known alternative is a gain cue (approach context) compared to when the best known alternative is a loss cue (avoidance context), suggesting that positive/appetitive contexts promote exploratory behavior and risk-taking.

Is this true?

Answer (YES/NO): NO